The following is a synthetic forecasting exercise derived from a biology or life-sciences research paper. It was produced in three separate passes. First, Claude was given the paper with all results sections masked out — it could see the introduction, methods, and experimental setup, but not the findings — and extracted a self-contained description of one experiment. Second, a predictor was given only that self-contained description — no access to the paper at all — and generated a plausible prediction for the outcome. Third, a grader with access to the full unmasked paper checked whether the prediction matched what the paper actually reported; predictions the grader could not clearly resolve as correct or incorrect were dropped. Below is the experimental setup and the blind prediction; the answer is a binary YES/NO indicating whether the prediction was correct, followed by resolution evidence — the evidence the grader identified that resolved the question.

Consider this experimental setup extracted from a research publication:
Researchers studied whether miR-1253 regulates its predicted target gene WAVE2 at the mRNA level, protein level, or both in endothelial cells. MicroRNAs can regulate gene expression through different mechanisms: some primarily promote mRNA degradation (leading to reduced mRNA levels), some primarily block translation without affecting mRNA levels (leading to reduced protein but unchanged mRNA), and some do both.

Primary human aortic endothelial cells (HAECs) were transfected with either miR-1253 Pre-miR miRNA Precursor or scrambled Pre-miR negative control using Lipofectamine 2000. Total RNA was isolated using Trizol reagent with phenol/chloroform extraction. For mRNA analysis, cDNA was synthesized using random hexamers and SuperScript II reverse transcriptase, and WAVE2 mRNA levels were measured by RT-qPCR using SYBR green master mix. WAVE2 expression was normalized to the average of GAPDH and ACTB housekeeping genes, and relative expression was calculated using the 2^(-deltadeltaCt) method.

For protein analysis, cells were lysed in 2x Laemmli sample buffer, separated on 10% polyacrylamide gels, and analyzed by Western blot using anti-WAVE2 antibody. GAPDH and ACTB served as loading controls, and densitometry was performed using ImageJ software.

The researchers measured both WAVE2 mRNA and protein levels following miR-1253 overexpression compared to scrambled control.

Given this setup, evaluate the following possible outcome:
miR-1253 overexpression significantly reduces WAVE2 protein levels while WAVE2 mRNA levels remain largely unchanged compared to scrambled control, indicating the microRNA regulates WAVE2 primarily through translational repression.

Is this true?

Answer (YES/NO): NO